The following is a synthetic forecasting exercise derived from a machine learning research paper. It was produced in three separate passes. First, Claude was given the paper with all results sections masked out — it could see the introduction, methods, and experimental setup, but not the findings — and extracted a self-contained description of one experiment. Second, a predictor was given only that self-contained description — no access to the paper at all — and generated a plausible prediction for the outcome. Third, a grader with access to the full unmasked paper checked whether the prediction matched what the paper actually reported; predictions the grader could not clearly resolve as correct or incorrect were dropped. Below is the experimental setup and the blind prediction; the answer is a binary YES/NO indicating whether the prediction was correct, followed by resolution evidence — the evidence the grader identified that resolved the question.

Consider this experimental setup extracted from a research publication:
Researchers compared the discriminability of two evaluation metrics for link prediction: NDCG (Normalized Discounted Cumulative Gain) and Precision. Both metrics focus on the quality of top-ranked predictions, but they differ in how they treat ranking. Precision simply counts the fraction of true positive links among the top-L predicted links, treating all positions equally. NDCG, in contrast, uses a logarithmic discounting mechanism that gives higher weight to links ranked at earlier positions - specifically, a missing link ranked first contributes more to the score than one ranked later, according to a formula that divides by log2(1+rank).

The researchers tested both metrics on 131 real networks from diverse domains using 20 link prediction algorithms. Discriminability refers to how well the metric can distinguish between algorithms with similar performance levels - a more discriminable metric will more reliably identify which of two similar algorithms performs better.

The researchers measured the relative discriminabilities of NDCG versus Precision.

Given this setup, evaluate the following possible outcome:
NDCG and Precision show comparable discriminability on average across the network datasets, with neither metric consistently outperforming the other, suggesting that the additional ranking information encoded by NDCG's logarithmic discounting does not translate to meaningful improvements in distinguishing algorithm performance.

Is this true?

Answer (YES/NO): NO